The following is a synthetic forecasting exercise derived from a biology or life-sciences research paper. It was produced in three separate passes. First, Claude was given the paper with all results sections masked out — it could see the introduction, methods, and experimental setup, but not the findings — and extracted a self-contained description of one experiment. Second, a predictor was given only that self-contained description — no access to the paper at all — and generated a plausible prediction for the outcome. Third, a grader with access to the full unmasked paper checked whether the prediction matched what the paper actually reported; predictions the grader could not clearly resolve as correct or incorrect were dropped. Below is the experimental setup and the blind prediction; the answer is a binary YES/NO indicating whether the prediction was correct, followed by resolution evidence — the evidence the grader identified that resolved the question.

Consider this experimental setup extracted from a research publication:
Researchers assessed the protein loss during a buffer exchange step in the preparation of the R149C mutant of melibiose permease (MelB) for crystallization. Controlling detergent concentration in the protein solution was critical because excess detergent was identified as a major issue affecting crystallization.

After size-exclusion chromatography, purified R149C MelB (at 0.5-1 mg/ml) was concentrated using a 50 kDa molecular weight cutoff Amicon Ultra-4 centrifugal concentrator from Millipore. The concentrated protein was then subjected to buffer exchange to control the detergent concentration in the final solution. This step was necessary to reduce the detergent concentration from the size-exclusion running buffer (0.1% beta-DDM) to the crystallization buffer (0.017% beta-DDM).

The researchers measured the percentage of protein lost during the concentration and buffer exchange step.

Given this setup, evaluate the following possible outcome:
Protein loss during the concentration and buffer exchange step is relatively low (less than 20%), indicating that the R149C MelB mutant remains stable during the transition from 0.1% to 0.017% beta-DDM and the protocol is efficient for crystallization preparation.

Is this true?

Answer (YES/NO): NO